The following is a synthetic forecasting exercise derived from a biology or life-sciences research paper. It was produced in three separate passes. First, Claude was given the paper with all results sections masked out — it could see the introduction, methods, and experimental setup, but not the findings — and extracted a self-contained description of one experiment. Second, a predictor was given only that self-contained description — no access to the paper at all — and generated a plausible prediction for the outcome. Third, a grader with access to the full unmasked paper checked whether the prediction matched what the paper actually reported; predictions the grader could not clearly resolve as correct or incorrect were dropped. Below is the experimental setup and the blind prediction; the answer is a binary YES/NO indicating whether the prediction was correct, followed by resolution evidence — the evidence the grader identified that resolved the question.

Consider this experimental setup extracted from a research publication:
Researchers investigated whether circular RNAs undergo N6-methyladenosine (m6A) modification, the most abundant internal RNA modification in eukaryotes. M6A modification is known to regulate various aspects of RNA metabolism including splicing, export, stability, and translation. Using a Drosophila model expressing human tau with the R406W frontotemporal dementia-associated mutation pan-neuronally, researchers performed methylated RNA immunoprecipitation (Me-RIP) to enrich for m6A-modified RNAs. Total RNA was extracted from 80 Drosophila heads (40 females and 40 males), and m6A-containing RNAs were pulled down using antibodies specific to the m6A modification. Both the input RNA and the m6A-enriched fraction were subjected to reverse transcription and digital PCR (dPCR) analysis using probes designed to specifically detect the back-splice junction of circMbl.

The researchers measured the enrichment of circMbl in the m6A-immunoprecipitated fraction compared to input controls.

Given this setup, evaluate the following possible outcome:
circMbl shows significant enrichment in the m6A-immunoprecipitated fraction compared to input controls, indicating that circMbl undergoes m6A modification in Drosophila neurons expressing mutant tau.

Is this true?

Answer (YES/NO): YES